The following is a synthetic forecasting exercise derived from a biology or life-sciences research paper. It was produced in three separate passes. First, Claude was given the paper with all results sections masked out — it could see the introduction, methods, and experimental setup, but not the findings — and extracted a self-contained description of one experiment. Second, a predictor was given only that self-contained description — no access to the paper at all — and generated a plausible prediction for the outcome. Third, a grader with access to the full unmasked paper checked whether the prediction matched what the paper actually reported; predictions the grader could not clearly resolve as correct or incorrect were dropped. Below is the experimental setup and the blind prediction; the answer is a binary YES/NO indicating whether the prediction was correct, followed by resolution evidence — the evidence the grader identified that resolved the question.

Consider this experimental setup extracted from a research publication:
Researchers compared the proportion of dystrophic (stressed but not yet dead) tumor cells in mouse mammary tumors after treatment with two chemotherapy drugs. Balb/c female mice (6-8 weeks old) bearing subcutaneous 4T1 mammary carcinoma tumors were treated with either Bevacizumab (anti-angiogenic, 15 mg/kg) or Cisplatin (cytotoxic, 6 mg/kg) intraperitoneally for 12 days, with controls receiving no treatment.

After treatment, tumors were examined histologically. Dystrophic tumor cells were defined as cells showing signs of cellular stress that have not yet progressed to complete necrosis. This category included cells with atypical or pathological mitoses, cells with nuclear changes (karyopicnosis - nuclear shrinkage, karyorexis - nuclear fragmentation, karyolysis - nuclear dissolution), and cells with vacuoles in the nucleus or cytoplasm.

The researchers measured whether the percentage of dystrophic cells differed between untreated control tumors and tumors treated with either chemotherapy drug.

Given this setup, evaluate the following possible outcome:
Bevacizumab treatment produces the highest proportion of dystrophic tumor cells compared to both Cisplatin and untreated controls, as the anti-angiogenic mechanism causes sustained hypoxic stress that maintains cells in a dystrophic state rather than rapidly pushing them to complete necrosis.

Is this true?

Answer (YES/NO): NO